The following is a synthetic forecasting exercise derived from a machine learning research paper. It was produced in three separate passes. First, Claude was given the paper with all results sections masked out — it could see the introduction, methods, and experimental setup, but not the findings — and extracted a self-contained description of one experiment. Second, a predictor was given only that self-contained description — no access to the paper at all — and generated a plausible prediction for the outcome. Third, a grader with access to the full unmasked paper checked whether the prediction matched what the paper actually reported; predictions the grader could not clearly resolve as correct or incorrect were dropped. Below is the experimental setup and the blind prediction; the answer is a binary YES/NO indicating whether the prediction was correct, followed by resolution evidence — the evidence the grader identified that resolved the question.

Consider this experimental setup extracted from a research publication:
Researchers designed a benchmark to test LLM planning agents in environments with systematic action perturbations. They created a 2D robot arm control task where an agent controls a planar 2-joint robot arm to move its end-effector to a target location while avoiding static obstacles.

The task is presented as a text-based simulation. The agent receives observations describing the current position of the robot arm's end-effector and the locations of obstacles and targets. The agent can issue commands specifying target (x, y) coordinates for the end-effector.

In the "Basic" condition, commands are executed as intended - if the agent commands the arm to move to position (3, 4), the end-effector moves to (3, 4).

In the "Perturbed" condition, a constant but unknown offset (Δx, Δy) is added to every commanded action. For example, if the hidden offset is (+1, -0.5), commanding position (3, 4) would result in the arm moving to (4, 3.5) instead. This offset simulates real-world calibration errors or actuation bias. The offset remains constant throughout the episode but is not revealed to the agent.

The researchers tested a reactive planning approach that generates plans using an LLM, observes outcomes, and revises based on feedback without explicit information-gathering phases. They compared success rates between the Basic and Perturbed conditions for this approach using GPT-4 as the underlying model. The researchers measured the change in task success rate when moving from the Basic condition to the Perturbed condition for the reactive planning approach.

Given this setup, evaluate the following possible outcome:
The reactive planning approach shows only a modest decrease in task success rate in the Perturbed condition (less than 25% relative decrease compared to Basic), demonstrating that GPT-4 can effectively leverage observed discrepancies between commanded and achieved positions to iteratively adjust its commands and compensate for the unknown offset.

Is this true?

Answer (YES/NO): NO